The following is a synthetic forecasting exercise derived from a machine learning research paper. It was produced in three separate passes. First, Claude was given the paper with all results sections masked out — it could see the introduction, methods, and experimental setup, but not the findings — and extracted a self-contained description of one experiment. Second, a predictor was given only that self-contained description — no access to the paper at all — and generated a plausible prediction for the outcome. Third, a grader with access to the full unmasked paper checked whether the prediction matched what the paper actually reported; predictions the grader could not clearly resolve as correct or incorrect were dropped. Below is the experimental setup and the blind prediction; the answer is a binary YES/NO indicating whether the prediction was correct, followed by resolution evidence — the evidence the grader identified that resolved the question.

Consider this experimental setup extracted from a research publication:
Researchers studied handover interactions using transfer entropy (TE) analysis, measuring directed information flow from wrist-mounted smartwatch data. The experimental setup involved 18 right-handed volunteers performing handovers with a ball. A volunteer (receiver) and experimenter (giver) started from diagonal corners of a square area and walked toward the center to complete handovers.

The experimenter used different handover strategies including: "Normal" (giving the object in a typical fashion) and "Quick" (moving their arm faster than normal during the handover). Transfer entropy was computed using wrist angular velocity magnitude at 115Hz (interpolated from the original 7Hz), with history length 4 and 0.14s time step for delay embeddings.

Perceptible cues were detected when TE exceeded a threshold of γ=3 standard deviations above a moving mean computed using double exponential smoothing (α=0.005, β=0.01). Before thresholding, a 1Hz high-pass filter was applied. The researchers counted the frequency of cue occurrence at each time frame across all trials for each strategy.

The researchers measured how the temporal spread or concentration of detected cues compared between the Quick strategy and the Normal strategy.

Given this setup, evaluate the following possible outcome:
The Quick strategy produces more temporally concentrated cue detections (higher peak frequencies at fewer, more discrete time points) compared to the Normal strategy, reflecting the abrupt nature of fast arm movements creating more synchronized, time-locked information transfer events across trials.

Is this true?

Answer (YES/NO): NO